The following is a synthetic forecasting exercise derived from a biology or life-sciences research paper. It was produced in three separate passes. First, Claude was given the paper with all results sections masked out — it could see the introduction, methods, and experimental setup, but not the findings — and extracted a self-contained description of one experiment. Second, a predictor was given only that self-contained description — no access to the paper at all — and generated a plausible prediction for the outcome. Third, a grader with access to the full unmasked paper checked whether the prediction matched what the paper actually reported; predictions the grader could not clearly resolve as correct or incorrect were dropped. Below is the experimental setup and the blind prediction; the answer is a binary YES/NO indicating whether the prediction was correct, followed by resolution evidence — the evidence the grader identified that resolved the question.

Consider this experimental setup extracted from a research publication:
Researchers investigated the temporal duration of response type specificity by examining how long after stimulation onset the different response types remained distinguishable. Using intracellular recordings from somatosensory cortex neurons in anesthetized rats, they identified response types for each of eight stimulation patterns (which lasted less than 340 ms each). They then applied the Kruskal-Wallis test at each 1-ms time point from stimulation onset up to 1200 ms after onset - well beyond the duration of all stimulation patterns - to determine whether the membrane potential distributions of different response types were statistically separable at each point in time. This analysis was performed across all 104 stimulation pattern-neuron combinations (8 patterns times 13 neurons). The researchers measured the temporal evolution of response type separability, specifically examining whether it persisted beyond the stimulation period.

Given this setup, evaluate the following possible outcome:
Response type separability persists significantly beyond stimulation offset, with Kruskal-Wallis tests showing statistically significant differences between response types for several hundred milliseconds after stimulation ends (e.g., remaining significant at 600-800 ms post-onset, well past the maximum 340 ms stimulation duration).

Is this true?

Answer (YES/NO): NO